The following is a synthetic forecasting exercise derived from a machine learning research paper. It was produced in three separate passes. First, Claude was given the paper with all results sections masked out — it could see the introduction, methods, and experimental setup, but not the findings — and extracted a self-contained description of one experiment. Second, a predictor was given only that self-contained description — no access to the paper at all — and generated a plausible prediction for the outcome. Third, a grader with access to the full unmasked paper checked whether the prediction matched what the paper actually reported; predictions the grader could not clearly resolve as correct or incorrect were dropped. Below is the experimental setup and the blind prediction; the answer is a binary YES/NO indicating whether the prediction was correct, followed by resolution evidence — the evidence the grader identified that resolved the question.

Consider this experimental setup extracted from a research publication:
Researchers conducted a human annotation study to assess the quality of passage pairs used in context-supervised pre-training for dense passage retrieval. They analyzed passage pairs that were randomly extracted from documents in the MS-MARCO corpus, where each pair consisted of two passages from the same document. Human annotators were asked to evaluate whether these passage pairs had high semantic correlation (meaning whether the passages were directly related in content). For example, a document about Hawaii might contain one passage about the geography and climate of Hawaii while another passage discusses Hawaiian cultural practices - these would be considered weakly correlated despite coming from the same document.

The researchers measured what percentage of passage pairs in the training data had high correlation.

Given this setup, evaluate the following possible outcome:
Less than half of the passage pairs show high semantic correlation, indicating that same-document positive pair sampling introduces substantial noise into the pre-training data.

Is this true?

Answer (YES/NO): YES